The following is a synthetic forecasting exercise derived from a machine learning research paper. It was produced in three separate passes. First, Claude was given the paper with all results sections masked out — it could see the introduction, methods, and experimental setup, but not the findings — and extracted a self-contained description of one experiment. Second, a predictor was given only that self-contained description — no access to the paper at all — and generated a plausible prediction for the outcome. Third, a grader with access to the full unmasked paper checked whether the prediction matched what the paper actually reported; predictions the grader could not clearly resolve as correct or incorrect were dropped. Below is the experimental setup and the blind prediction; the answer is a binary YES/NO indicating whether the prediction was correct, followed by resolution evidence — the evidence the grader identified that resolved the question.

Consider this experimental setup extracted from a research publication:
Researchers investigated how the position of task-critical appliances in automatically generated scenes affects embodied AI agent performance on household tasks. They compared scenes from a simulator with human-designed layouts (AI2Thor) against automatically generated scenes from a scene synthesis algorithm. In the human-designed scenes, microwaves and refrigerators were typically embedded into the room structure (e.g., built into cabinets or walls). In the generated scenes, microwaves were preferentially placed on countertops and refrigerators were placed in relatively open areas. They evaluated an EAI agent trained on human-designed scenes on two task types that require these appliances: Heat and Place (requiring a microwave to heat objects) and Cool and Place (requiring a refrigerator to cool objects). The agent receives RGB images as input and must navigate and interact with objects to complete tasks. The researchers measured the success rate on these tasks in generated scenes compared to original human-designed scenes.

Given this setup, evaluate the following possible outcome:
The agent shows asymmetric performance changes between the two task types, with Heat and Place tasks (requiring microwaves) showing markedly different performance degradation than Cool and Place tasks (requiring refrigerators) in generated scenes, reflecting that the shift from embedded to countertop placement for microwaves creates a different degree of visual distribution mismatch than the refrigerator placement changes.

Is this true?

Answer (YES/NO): NO